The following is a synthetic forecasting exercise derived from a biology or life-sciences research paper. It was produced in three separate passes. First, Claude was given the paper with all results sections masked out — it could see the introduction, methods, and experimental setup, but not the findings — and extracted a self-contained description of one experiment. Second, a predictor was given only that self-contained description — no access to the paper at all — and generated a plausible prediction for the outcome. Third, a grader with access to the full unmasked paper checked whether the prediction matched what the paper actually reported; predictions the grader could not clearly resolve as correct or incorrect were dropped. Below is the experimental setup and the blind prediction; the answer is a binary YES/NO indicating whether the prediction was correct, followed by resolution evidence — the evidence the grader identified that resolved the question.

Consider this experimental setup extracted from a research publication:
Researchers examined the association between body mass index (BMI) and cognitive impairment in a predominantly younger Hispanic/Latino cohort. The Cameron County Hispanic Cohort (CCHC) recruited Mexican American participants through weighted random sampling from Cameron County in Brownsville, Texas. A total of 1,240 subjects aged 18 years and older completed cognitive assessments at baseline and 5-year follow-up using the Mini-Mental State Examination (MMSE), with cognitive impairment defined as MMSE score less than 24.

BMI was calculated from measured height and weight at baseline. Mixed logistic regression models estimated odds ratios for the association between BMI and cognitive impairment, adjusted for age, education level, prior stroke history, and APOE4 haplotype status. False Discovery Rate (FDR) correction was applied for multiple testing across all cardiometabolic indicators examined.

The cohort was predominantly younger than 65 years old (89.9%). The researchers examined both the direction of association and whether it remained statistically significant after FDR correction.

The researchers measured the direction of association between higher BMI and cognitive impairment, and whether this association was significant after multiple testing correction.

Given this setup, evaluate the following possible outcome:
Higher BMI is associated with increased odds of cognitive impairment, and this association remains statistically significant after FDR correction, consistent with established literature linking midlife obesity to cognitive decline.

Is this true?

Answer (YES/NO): NO